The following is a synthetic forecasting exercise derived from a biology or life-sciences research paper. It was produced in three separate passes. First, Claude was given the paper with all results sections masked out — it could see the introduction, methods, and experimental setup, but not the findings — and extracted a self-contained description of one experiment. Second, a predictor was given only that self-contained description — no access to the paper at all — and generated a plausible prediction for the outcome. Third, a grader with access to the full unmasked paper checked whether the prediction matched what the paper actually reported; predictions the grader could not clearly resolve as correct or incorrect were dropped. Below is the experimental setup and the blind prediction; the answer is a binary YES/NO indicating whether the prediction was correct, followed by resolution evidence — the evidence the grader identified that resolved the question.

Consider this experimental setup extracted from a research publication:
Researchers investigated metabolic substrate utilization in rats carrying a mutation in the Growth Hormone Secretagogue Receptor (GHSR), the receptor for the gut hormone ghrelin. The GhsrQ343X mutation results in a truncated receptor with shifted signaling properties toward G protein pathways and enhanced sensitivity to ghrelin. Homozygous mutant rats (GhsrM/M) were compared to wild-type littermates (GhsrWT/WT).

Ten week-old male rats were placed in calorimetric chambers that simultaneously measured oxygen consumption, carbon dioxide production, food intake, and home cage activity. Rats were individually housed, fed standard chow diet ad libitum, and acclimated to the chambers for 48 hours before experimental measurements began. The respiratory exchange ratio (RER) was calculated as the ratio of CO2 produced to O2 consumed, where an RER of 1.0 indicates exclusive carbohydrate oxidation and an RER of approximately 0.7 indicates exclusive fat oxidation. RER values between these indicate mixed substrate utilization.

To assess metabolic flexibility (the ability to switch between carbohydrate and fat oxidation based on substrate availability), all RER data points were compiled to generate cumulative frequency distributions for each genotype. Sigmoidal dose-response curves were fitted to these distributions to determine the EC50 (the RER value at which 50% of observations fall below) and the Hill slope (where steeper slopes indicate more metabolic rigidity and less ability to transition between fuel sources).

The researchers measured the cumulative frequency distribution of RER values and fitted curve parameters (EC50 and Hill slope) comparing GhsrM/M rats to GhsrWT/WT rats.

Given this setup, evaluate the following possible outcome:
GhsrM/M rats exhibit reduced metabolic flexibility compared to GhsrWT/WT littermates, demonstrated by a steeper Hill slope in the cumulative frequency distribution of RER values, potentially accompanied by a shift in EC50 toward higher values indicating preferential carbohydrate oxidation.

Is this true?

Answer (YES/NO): YES